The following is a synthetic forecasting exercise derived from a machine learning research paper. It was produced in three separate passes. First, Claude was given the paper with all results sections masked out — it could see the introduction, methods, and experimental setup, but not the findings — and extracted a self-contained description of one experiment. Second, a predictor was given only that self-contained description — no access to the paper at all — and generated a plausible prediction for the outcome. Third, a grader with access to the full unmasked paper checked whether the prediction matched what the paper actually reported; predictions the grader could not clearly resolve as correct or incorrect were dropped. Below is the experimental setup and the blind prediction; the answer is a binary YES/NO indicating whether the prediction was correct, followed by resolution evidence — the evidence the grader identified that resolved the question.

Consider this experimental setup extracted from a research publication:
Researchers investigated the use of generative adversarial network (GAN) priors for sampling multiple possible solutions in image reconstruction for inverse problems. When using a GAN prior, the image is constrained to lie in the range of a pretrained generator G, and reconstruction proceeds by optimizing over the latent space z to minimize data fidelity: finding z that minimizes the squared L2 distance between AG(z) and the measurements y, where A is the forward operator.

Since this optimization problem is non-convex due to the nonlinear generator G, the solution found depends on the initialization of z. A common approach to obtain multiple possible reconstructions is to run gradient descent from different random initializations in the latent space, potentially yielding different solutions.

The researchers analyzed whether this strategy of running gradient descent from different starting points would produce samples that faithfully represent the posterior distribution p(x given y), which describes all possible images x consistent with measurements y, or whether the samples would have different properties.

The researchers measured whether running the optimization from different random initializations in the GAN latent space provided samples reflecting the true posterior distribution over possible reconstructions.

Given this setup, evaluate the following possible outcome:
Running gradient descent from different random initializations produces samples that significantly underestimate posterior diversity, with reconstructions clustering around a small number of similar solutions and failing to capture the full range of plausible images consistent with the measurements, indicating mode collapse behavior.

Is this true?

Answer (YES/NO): NO